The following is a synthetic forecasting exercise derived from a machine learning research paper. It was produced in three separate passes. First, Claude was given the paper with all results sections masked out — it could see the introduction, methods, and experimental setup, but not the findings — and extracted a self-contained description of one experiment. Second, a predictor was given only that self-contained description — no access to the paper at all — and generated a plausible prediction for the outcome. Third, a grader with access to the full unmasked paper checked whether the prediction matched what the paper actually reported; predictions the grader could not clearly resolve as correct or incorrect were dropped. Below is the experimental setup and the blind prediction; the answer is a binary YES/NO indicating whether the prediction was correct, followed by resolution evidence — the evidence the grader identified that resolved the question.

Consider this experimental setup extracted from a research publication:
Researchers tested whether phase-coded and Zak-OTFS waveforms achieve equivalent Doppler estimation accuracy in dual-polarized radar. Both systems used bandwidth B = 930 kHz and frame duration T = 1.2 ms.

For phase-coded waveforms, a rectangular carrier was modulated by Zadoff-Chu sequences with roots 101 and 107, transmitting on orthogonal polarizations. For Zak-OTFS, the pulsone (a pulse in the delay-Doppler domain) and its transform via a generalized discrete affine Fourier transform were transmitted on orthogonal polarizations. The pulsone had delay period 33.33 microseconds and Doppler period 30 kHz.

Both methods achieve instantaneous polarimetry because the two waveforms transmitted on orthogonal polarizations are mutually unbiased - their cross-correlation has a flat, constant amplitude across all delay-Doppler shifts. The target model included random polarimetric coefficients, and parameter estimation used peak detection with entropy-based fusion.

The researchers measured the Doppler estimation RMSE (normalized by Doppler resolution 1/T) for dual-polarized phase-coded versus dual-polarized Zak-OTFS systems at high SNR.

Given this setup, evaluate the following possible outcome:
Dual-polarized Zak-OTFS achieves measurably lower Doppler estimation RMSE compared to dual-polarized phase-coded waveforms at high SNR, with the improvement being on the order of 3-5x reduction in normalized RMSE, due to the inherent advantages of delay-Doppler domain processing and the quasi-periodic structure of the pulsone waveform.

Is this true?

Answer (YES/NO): NO